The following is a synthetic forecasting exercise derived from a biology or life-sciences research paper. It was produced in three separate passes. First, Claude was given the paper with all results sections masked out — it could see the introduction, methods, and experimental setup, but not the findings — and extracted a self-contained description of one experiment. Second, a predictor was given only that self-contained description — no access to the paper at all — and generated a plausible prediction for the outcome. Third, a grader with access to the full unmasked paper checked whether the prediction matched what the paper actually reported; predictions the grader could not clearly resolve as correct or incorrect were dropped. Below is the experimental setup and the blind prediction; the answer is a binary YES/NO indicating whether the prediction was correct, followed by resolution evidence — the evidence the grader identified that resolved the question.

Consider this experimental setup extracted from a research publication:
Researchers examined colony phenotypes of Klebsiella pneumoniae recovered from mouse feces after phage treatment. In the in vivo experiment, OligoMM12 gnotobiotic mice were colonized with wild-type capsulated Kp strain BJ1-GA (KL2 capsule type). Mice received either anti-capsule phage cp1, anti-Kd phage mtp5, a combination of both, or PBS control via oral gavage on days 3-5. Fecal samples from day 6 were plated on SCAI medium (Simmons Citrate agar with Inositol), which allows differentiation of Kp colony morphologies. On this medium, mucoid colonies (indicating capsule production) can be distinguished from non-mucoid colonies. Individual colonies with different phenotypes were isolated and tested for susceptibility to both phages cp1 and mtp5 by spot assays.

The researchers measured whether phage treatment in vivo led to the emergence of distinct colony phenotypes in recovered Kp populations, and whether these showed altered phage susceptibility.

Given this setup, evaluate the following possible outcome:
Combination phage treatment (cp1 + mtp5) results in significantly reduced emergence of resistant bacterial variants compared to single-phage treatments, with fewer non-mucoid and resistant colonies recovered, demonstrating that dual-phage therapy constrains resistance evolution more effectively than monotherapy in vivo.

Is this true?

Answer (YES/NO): NO